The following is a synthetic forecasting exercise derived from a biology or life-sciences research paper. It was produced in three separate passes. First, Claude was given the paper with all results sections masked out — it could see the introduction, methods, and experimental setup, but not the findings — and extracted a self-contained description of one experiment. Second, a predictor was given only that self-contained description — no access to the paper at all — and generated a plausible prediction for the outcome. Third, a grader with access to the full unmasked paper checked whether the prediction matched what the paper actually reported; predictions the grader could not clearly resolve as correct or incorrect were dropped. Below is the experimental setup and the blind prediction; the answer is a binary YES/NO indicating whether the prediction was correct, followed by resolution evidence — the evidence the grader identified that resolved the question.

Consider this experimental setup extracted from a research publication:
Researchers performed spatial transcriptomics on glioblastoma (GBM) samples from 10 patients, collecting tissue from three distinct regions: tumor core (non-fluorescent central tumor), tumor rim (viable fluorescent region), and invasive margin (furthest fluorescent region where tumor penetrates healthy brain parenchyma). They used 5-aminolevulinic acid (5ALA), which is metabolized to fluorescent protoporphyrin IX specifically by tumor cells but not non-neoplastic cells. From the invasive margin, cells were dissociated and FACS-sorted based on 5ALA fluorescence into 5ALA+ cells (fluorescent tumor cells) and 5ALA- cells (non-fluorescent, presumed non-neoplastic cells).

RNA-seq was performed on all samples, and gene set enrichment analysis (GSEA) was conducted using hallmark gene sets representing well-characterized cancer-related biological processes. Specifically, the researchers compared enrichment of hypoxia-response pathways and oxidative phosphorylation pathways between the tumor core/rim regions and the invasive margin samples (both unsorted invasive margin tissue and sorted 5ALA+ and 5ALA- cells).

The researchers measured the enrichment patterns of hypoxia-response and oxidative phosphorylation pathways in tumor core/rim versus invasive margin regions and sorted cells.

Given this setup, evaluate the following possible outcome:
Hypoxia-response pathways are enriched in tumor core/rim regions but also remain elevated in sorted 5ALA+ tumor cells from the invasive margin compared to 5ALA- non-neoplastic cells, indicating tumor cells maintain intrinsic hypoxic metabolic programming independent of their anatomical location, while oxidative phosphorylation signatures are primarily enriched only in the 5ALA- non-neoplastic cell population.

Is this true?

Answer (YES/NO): NO